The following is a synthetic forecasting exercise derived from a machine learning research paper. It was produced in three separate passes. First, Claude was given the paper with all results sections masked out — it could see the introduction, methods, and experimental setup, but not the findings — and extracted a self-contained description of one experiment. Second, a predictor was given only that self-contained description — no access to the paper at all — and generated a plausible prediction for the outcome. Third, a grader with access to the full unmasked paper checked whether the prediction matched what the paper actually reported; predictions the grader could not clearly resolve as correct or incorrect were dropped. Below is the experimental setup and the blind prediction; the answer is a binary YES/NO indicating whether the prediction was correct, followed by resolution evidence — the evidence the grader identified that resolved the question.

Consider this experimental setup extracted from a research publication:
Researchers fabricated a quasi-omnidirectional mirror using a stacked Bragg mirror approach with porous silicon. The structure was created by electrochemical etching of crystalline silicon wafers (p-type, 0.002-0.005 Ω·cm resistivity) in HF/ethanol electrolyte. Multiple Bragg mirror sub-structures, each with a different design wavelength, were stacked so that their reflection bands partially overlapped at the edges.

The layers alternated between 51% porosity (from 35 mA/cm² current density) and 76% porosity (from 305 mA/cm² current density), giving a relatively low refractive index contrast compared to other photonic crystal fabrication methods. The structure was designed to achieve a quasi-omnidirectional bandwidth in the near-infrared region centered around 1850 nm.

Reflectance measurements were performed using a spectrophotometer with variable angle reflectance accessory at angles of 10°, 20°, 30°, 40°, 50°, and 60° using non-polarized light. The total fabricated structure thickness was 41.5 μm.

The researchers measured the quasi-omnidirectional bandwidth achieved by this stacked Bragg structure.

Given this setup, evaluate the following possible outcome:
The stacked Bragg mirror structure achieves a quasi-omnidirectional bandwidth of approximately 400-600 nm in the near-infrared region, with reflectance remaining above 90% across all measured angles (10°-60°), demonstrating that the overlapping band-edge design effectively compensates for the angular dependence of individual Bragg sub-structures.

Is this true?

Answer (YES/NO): NO